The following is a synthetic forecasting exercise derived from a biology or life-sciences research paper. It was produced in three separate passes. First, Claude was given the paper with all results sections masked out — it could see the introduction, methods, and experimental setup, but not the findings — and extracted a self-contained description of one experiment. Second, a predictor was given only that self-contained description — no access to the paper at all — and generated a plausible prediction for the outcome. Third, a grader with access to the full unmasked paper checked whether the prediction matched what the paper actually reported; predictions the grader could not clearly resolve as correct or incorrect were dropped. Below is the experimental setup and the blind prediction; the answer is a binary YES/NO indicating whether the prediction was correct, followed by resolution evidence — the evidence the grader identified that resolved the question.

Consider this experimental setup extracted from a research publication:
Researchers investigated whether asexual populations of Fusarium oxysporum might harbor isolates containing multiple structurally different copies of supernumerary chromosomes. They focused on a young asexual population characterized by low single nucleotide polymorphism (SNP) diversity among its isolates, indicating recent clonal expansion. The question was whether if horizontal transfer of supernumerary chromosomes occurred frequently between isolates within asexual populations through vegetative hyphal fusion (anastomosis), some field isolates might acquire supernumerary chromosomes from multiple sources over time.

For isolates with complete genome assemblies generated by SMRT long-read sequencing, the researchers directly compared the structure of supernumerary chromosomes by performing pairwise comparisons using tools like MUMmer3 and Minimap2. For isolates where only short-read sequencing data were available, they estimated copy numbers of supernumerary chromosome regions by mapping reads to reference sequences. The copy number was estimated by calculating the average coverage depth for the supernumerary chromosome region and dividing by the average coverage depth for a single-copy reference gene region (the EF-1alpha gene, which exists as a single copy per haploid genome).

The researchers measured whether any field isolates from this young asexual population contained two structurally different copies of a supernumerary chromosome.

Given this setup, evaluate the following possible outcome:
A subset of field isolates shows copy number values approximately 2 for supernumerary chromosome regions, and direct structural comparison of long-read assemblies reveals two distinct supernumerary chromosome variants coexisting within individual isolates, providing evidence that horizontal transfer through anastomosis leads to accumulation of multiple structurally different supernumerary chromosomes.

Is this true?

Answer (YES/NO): NO